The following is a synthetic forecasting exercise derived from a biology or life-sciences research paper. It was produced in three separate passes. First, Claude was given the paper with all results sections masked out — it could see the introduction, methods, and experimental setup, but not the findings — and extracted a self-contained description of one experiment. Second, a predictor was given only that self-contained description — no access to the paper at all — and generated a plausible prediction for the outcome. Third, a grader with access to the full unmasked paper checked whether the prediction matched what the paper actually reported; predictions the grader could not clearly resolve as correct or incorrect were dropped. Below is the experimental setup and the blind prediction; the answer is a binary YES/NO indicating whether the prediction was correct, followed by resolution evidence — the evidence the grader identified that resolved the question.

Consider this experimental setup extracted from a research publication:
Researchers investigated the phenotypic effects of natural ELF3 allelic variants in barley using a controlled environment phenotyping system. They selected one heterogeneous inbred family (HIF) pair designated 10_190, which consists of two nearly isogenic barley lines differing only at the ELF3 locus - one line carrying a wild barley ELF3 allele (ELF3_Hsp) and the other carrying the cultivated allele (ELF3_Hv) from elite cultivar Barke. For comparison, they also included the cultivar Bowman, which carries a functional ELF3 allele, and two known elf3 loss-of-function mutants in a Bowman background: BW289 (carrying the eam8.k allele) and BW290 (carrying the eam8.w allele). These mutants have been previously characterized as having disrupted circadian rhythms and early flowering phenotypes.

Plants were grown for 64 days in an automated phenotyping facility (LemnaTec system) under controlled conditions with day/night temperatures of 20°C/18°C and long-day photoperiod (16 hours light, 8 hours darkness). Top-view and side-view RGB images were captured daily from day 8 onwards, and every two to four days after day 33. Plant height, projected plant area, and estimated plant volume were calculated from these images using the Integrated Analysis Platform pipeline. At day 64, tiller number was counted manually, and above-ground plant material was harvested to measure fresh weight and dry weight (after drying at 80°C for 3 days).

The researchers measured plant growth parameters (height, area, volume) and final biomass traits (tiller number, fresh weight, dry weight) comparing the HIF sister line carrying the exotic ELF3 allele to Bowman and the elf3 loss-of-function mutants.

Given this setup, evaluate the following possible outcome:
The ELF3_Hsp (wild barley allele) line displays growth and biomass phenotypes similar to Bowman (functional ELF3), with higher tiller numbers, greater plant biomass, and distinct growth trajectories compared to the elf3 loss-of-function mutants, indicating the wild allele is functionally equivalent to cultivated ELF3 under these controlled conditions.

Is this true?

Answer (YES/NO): NO